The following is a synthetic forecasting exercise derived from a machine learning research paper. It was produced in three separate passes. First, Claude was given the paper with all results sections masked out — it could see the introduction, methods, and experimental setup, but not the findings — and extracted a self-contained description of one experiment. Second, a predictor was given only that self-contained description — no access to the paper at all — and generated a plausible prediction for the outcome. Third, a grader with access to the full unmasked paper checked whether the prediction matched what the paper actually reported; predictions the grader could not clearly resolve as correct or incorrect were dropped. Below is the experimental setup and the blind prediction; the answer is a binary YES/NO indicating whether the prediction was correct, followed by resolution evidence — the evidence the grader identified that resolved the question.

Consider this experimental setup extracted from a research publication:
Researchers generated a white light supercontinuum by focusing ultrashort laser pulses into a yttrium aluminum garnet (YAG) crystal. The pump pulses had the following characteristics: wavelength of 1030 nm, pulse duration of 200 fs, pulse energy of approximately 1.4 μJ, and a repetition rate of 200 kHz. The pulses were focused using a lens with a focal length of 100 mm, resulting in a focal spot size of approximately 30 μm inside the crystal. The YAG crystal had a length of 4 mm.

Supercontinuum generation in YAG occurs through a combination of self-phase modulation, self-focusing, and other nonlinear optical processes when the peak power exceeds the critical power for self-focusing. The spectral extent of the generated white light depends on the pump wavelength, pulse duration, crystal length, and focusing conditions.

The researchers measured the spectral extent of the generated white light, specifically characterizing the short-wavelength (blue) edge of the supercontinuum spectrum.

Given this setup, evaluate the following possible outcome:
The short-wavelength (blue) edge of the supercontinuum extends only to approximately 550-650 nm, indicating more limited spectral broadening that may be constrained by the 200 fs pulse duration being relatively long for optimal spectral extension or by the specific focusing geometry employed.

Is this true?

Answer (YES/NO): YES